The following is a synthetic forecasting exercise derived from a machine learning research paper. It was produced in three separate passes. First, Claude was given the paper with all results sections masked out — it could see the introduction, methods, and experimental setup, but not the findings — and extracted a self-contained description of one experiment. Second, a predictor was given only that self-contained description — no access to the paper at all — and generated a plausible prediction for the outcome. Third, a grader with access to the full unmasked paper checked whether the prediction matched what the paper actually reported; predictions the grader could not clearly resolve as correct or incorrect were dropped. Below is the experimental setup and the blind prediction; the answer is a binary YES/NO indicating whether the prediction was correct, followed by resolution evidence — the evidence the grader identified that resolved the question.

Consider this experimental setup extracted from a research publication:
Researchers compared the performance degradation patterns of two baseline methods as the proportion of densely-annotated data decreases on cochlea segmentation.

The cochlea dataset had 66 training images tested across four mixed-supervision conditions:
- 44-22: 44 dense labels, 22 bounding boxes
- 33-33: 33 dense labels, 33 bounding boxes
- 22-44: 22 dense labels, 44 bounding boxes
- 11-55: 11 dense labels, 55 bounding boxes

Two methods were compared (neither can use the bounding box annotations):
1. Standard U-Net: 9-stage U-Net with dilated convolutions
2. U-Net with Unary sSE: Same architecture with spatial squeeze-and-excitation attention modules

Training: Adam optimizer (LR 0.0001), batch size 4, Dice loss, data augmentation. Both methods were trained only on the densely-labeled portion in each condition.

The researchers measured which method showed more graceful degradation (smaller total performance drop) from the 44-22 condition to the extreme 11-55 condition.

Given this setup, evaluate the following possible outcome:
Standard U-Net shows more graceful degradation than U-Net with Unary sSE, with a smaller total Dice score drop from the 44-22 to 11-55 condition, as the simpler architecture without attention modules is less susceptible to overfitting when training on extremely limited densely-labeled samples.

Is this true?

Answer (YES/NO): NO